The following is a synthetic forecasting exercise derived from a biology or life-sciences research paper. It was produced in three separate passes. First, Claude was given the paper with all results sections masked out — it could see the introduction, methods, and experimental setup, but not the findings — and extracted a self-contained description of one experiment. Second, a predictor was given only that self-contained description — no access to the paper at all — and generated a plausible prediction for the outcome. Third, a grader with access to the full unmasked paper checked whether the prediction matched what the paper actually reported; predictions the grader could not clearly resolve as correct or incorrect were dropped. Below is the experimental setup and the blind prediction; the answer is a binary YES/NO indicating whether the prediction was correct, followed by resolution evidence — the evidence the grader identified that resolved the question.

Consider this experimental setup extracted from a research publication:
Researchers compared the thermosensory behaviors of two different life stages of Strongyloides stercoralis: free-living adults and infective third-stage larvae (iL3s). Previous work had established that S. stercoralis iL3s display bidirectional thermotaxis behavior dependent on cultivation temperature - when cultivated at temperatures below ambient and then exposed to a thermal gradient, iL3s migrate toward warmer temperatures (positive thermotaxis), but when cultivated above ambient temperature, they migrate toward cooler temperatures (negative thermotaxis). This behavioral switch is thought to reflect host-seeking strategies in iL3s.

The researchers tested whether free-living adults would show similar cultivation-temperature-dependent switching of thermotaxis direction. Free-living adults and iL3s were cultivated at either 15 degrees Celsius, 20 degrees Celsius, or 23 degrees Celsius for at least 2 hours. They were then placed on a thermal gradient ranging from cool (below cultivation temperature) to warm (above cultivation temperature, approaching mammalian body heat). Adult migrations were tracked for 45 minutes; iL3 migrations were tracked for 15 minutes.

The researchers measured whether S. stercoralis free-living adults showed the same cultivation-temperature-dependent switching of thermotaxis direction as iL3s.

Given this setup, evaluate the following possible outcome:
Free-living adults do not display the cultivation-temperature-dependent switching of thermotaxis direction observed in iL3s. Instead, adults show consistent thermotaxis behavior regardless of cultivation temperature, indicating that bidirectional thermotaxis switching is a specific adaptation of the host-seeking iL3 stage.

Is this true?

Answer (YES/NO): YES